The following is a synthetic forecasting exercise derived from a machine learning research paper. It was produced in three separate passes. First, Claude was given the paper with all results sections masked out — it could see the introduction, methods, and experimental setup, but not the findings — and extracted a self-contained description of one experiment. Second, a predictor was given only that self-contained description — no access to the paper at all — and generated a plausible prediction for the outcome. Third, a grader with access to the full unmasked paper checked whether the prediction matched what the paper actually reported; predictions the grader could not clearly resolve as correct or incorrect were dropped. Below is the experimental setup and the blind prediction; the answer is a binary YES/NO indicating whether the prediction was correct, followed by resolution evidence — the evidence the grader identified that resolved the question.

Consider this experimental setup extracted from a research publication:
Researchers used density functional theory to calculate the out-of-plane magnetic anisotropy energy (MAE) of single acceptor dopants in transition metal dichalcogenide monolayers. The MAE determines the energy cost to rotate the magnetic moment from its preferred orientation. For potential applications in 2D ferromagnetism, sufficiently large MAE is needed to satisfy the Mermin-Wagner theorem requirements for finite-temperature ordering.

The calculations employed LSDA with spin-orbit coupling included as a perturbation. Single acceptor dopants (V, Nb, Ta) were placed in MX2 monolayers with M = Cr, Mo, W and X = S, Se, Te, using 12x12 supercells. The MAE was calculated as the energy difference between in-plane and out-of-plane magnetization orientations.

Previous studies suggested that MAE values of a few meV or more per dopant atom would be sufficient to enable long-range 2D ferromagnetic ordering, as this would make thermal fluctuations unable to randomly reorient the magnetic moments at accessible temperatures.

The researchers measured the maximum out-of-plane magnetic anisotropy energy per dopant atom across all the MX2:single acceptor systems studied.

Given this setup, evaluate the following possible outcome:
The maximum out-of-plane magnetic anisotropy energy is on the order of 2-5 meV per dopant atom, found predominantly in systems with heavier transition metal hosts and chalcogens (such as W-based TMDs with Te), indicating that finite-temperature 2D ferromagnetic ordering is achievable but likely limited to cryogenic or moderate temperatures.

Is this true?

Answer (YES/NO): NO